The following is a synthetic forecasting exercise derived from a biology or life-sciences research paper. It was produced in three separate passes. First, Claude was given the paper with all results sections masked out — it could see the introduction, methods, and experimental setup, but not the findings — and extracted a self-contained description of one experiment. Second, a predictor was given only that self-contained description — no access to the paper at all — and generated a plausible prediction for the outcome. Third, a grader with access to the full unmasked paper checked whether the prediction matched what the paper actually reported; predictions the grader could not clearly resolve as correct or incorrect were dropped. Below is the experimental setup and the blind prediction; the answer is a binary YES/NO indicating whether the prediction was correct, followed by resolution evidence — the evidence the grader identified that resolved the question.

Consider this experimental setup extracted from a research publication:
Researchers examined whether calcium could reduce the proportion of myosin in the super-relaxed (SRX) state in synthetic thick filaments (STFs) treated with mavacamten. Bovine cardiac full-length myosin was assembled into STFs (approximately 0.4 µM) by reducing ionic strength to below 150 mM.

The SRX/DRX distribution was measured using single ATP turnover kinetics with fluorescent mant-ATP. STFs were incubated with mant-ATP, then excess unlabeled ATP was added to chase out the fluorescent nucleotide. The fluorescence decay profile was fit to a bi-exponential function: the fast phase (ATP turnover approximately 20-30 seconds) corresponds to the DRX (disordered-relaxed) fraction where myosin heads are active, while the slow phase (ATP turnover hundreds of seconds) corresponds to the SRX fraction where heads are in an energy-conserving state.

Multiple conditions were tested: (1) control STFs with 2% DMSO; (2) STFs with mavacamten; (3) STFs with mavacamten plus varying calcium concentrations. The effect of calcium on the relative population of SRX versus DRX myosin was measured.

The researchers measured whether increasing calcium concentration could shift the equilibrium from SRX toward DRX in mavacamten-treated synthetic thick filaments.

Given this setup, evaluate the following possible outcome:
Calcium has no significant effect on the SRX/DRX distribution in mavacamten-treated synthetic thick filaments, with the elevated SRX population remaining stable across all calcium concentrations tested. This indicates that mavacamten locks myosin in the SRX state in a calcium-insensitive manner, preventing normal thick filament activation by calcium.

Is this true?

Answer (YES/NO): NO